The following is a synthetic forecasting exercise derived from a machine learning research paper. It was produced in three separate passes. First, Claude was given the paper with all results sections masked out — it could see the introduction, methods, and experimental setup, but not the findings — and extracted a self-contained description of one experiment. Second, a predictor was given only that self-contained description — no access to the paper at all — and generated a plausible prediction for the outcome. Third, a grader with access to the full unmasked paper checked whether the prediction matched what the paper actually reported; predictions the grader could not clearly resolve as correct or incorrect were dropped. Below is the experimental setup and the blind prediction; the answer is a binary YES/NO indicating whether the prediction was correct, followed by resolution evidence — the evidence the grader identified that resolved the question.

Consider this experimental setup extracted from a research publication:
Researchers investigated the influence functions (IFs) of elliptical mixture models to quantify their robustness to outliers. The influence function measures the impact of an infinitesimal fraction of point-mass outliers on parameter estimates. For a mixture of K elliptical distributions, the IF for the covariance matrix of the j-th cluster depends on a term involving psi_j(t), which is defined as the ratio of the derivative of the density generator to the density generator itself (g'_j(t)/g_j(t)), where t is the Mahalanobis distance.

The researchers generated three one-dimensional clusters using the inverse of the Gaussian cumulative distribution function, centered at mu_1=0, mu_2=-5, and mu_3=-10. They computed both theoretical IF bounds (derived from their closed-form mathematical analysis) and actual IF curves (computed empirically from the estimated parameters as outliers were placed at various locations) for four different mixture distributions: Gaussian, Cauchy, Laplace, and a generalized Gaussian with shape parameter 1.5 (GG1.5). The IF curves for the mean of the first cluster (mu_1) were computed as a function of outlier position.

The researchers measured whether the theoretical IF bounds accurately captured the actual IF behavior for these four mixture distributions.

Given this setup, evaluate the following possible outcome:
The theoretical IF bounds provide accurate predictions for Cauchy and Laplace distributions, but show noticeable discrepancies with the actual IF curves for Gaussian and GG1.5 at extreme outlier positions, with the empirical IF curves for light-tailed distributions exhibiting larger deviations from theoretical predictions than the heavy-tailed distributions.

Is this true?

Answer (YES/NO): NO